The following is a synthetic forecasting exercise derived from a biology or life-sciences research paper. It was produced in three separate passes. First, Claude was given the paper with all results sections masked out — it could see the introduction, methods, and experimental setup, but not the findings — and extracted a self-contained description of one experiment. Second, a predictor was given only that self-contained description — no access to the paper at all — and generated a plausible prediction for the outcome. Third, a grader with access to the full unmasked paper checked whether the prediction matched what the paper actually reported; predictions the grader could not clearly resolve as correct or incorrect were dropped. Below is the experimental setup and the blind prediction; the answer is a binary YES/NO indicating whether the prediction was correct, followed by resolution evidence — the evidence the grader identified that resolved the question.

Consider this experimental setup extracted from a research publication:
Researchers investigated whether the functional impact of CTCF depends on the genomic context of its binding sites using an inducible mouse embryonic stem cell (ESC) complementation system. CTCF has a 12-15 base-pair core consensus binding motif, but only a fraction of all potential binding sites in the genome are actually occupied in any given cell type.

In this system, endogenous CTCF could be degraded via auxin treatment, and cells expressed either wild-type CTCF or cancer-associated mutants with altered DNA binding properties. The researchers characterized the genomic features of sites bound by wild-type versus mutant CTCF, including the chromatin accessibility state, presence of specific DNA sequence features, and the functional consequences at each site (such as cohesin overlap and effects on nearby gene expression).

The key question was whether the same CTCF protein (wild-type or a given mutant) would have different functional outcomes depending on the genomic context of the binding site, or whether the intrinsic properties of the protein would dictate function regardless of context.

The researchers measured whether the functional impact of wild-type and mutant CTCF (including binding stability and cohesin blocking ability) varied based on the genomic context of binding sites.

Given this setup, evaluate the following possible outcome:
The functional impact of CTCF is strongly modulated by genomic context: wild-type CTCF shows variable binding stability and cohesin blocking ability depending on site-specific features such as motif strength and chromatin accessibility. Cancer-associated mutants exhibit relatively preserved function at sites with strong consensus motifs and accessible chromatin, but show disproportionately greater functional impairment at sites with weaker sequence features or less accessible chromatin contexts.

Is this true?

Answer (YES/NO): YES